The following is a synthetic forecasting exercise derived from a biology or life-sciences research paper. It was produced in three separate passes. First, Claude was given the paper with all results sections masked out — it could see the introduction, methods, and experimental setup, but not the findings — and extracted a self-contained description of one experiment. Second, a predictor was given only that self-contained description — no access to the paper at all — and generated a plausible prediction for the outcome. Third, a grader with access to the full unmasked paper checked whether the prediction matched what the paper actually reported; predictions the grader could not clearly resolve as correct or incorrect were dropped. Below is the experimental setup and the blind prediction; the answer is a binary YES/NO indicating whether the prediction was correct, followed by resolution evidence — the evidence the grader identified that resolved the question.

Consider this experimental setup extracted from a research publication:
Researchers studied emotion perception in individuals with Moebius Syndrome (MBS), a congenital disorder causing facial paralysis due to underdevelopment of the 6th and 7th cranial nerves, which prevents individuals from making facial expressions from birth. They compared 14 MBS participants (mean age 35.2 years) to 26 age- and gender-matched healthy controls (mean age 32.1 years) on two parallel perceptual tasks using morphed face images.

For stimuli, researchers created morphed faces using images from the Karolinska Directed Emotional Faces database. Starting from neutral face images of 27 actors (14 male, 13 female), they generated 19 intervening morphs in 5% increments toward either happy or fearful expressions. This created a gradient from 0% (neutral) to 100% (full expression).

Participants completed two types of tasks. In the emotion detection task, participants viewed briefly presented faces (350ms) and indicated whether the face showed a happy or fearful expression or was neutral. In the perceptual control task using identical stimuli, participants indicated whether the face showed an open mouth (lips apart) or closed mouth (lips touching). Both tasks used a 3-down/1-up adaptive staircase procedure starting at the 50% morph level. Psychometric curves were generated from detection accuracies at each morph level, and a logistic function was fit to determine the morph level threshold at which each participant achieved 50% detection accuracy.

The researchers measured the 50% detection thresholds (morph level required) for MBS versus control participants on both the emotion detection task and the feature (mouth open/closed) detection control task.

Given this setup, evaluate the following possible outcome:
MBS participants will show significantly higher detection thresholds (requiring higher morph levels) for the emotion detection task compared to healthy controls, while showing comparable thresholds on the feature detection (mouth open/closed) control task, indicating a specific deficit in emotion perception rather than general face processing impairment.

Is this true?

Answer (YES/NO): YES